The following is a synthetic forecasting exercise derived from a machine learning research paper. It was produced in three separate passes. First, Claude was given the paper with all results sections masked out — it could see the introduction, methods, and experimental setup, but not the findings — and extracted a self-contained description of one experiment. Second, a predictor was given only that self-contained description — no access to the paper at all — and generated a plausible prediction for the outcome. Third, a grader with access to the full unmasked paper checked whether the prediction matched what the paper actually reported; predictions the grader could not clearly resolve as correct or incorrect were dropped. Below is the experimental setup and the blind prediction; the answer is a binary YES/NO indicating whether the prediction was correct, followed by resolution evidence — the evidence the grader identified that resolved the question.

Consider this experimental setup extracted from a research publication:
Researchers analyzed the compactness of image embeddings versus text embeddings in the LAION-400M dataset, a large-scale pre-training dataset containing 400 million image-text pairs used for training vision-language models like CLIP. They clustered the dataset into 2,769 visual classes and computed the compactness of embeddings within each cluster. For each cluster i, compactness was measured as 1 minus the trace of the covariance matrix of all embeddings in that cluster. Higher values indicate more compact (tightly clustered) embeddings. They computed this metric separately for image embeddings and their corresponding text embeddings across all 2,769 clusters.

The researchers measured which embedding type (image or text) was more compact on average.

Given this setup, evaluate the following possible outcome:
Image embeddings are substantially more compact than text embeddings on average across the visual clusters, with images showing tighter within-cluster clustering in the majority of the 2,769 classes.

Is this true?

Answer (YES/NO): YES